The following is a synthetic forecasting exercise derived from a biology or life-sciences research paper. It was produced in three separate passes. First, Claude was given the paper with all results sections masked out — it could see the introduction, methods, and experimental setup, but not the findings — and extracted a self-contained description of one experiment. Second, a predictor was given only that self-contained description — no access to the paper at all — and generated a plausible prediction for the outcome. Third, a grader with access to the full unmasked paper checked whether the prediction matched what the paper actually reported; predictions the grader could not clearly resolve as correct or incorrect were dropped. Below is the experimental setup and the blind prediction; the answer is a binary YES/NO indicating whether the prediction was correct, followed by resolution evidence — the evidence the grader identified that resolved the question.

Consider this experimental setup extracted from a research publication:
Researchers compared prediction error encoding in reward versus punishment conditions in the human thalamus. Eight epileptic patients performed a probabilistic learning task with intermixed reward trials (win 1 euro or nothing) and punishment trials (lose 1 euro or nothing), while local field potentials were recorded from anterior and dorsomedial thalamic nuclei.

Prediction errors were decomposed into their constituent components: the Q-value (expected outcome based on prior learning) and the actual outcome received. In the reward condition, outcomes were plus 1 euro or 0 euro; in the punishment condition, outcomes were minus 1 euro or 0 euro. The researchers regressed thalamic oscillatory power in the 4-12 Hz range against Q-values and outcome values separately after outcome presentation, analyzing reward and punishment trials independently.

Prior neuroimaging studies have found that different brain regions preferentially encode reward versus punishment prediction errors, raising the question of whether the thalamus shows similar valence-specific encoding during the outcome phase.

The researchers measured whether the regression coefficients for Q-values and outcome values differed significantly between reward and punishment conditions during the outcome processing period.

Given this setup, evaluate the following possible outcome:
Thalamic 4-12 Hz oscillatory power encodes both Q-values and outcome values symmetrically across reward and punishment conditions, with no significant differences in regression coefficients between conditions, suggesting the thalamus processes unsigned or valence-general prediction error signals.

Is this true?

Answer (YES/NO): NO